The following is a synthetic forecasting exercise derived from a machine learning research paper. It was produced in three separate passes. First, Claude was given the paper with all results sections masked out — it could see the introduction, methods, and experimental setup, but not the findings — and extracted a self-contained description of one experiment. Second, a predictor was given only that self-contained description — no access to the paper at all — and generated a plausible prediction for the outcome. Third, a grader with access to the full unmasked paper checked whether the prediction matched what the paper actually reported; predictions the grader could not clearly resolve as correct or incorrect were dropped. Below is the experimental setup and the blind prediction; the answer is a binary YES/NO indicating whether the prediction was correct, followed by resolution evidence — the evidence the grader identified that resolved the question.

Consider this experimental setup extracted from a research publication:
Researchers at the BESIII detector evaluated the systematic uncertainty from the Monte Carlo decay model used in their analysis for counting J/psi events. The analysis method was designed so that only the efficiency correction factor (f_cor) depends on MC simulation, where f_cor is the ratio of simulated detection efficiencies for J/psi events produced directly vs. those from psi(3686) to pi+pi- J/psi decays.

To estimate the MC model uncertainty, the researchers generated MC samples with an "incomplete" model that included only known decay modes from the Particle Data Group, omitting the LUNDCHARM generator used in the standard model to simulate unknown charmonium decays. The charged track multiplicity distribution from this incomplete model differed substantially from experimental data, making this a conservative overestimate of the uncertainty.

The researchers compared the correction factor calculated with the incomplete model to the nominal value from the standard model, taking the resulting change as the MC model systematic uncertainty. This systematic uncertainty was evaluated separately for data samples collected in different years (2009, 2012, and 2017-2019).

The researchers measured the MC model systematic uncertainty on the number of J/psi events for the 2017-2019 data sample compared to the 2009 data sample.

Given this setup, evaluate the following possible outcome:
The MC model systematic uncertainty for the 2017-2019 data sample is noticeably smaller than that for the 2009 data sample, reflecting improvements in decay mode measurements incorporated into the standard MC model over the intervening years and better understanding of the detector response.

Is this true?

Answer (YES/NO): YES